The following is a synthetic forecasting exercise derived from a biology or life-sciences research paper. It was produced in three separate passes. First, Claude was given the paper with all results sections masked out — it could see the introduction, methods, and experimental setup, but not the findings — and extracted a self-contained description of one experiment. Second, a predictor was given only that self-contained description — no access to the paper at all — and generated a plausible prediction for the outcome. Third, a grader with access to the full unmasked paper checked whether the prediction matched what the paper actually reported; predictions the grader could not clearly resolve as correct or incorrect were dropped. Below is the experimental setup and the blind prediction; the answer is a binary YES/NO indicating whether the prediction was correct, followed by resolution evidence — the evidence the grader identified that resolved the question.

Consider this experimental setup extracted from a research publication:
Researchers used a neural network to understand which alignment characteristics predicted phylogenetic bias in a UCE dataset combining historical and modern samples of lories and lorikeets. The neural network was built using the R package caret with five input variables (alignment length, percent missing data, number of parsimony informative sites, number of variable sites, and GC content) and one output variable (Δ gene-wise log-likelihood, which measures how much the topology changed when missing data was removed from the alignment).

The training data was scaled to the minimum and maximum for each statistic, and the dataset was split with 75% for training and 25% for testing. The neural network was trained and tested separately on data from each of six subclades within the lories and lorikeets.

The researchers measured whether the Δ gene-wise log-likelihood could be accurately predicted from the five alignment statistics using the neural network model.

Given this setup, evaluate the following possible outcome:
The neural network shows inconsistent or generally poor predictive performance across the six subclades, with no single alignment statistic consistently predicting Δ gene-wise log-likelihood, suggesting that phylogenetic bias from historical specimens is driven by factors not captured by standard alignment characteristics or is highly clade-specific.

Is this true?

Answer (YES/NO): NO